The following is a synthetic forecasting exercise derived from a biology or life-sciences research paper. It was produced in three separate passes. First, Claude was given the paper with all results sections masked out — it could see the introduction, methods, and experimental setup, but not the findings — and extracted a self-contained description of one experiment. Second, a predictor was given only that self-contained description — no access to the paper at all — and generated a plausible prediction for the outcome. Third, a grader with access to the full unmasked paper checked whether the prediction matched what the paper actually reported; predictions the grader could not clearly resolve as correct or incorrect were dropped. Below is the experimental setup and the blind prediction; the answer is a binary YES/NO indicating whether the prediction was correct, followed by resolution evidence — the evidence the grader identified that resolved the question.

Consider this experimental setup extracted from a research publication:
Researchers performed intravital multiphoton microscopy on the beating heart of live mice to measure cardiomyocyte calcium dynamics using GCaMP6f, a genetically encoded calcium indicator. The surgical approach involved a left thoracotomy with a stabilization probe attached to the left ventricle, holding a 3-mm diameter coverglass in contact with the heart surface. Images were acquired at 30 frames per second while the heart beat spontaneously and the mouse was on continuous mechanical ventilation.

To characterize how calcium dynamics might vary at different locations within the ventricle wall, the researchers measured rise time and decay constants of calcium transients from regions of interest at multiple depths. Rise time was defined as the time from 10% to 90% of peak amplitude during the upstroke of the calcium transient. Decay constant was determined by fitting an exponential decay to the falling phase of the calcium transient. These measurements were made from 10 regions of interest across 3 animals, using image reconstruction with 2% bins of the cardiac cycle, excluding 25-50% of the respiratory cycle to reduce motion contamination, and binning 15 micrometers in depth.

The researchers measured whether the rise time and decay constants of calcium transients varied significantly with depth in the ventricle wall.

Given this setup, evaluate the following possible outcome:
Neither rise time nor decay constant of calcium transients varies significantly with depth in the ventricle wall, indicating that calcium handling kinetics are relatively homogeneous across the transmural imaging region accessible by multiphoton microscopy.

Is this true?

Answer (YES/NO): YES